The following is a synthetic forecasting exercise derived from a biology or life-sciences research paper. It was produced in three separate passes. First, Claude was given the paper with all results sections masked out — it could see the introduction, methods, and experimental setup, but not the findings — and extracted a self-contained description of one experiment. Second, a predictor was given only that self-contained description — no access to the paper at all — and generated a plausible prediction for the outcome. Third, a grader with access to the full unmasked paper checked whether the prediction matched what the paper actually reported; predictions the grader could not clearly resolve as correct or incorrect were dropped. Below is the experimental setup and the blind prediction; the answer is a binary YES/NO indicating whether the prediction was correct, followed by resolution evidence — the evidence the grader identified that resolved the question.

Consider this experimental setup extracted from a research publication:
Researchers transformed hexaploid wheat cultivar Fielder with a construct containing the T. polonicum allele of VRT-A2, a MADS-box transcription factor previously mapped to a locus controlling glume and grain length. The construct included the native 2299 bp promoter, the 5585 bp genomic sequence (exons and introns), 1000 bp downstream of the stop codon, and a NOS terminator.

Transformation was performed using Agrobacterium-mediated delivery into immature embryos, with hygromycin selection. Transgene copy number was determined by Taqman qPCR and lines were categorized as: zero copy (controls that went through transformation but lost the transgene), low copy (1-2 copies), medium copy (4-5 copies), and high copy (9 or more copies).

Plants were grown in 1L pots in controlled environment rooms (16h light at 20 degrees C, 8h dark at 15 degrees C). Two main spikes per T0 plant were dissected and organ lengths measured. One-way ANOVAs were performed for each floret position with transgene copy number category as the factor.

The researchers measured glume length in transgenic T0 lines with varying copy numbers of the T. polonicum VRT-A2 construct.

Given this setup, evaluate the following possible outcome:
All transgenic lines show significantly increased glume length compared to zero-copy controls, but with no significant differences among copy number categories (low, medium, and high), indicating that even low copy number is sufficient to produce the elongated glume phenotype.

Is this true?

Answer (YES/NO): NO